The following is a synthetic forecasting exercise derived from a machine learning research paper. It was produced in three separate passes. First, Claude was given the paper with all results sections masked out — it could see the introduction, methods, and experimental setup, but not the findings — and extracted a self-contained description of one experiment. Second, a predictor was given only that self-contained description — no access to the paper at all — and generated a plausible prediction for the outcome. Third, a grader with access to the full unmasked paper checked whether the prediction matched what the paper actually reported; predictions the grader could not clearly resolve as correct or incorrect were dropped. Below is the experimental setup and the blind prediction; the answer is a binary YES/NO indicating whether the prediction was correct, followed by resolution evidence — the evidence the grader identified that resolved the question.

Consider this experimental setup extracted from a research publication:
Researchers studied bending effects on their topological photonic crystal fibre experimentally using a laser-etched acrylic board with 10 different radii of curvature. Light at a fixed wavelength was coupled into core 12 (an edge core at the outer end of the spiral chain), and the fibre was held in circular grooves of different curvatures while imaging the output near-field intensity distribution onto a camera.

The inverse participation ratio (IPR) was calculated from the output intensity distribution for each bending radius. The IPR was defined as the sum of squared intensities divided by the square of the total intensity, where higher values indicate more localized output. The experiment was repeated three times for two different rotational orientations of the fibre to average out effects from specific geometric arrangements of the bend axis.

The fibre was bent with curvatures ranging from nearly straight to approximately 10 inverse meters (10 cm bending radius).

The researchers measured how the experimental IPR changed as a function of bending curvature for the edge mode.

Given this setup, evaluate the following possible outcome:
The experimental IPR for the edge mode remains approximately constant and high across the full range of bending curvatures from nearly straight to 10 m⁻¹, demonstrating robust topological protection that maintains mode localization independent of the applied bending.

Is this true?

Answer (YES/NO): NO